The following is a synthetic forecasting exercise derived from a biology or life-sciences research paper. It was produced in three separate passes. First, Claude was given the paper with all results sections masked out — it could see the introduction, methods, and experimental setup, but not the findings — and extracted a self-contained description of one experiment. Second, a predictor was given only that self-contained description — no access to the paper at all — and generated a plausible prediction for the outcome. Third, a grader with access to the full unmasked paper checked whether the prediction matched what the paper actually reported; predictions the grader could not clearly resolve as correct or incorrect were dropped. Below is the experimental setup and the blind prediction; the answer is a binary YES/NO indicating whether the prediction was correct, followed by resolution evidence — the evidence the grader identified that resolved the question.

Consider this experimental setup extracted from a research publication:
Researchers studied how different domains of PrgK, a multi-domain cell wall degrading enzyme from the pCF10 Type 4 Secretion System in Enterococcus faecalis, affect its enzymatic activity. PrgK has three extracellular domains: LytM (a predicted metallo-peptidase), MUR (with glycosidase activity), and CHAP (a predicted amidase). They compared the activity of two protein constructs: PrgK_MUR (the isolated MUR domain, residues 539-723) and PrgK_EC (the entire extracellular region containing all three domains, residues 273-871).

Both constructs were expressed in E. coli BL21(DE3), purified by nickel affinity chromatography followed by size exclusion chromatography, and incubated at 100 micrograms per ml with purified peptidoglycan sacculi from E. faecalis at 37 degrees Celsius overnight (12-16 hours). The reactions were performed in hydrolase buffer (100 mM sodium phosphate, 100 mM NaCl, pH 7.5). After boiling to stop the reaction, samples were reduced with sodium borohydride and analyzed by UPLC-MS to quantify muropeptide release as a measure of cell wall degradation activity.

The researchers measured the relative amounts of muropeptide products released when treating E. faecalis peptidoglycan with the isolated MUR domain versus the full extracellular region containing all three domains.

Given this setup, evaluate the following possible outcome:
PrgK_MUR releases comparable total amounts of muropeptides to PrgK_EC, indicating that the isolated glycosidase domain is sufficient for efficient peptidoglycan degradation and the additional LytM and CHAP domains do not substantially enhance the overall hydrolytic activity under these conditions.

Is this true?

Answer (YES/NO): NO